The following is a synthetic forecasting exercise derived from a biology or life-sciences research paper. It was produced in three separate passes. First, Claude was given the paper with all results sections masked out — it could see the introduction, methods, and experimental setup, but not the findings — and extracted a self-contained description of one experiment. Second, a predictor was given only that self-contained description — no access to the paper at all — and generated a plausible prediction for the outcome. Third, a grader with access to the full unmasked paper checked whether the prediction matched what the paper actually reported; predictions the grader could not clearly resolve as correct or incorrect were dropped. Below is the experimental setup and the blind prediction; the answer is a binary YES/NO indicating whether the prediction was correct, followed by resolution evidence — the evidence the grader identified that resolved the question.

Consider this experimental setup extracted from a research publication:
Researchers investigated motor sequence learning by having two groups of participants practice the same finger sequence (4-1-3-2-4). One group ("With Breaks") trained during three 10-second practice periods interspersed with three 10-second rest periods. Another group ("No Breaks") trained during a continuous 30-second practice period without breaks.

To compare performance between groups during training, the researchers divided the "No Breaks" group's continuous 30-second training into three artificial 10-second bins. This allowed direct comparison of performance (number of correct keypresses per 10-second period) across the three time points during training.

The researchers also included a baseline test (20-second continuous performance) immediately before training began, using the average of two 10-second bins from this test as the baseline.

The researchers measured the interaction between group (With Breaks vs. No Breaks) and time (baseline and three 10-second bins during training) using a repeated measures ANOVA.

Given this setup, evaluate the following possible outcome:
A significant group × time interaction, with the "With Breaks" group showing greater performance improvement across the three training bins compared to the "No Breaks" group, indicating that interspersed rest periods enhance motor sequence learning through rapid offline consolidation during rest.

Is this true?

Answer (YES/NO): NO